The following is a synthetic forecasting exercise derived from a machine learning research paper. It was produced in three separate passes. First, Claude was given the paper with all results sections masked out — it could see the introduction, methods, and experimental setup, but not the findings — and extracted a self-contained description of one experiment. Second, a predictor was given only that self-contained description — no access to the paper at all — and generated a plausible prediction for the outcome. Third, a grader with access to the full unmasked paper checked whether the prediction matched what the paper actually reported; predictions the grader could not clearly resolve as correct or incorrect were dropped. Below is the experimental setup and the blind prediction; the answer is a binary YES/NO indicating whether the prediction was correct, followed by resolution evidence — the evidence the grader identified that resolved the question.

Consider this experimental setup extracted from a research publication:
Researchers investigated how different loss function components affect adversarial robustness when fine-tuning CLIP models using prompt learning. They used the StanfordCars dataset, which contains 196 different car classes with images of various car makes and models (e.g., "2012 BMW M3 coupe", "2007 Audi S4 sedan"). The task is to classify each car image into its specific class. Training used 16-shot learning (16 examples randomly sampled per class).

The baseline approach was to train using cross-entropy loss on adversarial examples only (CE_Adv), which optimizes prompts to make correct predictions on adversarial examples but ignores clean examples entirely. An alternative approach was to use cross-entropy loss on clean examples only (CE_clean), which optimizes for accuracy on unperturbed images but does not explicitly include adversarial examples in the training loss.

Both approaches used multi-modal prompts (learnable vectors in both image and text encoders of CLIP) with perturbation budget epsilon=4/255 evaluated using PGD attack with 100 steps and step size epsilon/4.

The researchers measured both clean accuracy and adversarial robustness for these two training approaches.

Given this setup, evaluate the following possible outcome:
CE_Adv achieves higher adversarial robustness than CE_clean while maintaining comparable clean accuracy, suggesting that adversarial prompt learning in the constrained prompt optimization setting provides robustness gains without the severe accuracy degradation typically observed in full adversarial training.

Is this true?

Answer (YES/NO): NO